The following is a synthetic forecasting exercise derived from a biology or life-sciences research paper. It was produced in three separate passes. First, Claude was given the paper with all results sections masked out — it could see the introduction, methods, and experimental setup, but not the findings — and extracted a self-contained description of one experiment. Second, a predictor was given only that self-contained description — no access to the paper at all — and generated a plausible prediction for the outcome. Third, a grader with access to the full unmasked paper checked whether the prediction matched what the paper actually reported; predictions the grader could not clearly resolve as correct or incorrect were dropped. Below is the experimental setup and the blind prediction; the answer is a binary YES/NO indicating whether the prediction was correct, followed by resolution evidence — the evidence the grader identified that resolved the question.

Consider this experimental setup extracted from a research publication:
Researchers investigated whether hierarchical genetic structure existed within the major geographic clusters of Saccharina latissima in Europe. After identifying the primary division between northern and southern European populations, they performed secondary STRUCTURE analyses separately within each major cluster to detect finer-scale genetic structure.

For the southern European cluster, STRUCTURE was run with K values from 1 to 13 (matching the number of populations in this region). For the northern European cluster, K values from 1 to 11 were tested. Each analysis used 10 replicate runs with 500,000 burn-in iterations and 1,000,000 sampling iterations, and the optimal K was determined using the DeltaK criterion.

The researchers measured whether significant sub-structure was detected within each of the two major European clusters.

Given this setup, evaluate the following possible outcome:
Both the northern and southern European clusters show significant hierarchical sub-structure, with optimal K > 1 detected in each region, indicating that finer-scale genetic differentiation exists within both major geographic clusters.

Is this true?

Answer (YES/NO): YES